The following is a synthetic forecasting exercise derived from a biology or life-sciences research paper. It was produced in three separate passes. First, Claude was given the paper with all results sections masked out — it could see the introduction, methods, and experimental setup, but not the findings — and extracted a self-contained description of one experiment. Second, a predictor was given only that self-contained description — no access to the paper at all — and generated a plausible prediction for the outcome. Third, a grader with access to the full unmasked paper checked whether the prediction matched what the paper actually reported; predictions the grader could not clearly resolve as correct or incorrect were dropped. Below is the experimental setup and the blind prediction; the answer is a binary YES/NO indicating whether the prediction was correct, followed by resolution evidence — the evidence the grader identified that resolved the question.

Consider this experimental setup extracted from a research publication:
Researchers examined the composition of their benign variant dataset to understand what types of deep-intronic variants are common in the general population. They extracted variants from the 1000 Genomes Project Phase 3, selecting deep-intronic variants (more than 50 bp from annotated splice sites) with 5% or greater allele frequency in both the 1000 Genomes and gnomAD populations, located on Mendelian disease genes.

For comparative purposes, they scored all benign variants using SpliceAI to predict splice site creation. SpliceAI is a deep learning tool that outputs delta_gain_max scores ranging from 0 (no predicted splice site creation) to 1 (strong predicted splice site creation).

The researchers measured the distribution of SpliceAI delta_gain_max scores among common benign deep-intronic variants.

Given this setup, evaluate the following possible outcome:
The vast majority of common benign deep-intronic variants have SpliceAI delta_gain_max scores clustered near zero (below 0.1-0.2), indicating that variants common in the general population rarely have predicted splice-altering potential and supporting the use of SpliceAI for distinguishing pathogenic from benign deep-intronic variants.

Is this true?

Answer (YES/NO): YES